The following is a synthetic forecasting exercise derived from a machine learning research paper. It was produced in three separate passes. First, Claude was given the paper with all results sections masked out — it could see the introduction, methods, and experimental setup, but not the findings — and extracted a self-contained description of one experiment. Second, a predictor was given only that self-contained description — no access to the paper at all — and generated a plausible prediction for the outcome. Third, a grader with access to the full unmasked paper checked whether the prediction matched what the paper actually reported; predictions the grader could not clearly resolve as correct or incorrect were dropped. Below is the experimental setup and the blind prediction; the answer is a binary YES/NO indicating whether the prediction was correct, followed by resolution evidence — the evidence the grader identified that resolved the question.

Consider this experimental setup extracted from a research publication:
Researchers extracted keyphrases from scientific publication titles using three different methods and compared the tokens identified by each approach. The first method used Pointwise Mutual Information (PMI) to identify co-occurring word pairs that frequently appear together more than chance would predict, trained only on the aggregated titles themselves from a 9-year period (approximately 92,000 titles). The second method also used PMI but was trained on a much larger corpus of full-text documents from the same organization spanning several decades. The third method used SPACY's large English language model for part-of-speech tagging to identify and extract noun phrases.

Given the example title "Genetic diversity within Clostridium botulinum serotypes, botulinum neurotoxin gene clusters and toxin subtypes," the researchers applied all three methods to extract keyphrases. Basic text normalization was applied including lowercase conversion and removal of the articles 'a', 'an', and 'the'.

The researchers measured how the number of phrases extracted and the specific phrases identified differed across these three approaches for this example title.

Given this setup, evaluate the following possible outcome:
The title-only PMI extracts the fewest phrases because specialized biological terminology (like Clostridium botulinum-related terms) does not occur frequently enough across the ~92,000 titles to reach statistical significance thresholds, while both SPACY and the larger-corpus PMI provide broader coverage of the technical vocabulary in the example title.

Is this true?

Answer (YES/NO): YES